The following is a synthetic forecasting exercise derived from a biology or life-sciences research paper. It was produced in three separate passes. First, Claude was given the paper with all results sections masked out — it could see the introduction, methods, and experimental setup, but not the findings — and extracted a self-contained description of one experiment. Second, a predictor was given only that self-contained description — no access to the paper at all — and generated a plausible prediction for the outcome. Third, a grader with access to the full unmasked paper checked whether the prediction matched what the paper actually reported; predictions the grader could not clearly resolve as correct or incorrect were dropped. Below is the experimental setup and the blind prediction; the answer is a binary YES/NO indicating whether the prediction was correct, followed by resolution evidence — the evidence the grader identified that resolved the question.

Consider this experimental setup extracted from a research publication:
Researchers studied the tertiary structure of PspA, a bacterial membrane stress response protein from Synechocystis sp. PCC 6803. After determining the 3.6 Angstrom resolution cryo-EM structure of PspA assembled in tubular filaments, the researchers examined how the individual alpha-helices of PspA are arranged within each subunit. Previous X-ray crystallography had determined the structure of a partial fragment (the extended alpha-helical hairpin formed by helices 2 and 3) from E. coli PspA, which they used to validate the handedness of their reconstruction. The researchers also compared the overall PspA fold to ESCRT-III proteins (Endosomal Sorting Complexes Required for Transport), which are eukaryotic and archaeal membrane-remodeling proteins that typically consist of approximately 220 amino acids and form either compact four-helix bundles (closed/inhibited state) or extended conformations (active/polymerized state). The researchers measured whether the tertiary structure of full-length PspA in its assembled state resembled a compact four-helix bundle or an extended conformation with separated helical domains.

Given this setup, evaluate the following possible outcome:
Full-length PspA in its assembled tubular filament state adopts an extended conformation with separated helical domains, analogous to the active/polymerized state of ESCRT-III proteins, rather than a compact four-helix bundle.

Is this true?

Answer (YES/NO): YES